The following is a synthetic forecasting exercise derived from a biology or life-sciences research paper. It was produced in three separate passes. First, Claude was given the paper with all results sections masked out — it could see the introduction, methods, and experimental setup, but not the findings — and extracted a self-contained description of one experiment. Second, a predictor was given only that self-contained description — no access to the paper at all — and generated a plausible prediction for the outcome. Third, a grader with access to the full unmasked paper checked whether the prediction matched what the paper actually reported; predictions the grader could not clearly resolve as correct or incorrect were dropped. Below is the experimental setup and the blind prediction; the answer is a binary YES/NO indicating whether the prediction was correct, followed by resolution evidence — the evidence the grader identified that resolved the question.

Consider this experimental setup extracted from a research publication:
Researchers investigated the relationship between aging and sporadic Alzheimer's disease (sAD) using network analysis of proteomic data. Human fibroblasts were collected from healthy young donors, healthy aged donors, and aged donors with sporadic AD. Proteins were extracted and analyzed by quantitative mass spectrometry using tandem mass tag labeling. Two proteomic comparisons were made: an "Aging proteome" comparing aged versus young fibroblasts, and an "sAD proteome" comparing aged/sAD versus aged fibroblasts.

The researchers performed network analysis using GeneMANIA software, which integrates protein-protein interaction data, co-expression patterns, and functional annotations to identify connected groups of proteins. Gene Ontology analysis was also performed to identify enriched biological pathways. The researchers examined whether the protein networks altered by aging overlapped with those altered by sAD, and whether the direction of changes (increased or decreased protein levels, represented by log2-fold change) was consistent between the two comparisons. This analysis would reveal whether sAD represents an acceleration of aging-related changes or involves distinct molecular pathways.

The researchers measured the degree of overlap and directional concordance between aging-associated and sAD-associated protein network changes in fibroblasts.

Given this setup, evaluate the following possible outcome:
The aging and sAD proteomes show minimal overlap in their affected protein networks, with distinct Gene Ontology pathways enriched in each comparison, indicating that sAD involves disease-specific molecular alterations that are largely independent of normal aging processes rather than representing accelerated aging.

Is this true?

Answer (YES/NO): NO